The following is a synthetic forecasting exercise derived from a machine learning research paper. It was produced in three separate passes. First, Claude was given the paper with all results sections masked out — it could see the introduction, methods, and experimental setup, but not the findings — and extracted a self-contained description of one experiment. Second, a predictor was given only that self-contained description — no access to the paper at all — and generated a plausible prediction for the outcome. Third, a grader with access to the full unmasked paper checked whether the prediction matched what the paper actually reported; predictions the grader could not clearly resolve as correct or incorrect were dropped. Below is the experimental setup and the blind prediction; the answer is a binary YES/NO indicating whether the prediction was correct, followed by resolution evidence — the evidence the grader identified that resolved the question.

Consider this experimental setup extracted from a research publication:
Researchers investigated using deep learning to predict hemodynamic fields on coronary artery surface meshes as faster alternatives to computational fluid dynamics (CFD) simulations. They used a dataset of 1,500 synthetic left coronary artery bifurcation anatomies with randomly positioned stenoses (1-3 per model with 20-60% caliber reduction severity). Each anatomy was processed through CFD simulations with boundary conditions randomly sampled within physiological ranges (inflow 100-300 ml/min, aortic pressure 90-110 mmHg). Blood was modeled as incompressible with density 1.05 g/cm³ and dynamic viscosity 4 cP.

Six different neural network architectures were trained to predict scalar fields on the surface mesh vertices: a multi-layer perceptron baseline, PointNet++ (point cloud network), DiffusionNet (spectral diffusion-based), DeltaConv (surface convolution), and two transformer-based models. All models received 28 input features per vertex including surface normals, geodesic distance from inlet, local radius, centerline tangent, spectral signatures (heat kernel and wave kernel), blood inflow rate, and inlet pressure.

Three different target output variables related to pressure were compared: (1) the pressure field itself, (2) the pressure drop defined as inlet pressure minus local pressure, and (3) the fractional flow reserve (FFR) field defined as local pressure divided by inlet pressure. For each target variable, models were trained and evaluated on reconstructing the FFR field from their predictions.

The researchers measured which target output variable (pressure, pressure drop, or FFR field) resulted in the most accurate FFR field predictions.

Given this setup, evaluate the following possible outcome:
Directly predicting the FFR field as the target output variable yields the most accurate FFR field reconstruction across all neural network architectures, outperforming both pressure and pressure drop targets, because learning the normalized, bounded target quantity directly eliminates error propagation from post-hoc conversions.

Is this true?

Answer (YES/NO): NO